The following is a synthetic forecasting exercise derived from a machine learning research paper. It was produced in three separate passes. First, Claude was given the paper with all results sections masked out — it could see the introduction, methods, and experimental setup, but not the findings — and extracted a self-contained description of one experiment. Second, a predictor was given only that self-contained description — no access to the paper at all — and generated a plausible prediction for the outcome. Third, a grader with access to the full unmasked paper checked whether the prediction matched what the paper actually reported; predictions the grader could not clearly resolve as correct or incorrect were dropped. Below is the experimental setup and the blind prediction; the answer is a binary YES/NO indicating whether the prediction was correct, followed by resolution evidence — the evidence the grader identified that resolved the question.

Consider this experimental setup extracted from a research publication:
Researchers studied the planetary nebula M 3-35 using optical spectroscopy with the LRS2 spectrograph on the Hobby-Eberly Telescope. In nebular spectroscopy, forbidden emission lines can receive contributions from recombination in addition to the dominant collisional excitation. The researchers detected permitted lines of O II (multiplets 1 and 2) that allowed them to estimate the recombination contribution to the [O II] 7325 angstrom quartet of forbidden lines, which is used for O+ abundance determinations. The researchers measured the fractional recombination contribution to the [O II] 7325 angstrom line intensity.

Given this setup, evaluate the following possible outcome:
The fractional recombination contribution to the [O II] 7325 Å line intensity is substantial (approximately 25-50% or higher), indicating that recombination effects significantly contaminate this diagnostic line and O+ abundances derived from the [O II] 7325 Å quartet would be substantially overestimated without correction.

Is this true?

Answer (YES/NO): NO